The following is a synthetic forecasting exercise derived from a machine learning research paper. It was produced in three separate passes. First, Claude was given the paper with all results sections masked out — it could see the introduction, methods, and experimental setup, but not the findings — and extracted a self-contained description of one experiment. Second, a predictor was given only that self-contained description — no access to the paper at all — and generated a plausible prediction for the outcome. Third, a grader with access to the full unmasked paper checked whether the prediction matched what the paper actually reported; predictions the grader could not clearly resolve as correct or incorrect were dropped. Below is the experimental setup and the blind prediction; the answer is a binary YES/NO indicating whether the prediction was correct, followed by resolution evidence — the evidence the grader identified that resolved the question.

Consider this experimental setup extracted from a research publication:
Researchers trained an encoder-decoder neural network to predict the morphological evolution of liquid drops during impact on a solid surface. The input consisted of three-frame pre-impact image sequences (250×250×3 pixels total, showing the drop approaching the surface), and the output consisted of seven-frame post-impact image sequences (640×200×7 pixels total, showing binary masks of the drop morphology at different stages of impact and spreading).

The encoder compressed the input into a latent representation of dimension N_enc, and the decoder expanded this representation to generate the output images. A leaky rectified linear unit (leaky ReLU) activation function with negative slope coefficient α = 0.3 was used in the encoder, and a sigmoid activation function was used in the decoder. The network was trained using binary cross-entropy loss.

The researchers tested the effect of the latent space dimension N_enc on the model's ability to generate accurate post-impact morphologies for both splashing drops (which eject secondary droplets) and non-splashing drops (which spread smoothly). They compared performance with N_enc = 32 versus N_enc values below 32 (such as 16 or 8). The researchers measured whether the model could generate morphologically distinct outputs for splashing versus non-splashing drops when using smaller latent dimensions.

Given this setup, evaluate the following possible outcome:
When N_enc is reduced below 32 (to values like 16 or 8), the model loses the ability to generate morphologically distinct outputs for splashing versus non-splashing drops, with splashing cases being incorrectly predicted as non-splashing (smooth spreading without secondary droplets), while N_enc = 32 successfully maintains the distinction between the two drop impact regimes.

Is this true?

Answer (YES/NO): YES